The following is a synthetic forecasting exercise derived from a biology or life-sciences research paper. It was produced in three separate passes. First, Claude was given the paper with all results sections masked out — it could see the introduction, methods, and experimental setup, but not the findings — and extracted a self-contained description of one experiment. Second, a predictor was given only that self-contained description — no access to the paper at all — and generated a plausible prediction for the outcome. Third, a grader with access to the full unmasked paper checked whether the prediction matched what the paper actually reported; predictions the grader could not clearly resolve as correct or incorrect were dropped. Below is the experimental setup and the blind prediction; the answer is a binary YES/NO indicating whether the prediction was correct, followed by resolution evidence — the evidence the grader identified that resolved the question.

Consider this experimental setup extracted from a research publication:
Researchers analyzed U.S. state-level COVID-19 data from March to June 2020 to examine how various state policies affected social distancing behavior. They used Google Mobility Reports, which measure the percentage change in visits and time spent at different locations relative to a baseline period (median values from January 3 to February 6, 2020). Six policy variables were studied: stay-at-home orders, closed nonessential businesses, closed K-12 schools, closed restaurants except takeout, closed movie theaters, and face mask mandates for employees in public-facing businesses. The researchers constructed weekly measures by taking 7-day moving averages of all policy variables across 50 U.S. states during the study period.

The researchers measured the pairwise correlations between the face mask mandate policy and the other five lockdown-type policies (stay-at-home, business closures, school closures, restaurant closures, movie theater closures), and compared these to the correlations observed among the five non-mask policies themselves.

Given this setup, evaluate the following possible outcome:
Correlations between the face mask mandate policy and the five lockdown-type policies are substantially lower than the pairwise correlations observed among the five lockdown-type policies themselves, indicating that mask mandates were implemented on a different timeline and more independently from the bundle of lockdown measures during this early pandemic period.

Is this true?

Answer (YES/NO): YES